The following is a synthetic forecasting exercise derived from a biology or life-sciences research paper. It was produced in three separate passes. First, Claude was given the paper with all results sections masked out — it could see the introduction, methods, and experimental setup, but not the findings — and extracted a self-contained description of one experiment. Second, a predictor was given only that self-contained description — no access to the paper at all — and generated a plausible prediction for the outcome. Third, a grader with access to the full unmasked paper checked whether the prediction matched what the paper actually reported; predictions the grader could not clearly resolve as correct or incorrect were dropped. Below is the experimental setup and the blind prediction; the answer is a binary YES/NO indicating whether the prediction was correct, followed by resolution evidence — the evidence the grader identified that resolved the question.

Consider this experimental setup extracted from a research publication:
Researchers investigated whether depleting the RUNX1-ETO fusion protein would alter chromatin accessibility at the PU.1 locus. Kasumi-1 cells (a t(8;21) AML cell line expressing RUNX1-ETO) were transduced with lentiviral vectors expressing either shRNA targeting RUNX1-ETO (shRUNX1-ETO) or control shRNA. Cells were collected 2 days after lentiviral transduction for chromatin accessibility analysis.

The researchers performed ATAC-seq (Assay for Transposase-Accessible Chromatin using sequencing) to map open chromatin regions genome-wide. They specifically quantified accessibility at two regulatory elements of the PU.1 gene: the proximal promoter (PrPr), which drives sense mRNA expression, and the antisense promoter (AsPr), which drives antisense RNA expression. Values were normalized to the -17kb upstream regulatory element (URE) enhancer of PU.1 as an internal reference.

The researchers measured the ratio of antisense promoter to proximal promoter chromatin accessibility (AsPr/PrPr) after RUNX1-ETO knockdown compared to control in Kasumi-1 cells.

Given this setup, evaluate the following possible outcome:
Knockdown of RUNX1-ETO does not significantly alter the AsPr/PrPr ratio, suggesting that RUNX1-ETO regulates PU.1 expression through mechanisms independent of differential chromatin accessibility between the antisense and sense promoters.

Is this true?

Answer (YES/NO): NO